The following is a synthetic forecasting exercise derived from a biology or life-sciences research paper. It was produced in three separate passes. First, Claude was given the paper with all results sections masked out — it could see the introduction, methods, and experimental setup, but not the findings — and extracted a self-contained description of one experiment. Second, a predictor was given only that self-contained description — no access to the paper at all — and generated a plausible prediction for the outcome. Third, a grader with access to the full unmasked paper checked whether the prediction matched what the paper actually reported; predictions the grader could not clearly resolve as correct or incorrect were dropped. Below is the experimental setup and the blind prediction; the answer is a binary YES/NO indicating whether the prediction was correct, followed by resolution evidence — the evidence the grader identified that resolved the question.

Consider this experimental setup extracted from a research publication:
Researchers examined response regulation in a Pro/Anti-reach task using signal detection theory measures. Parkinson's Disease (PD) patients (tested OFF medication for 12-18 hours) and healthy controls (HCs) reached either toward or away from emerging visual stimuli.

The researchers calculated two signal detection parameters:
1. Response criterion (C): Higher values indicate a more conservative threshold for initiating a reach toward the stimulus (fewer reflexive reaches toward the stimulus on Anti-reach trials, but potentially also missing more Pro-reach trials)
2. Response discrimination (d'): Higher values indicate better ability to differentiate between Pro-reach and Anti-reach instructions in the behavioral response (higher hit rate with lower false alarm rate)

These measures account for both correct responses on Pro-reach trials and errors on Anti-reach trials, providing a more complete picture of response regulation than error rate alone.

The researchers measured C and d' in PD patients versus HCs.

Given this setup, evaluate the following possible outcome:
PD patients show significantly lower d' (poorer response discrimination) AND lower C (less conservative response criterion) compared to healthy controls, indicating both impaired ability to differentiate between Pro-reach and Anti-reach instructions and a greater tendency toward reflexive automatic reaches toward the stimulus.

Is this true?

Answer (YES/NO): YES